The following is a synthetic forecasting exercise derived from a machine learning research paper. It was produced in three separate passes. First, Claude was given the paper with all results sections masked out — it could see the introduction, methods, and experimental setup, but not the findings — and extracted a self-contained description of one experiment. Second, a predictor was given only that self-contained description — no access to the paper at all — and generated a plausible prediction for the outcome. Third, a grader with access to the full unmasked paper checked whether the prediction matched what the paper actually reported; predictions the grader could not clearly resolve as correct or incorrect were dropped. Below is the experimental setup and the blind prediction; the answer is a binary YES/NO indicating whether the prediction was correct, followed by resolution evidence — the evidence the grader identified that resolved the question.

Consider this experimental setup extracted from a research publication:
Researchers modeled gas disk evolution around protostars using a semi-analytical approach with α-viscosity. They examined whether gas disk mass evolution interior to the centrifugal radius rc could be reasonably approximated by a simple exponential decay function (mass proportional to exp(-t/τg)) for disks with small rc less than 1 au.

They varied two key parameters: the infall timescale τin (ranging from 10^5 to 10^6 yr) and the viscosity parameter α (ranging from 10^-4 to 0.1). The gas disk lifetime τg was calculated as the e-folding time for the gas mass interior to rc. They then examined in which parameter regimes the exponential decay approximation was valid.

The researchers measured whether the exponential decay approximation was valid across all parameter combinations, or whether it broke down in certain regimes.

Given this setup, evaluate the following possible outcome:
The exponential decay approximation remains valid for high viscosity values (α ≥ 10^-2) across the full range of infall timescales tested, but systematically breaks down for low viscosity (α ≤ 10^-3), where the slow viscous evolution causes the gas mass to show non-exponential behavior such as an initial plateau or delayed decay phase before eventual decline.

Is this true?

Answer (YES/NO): NO